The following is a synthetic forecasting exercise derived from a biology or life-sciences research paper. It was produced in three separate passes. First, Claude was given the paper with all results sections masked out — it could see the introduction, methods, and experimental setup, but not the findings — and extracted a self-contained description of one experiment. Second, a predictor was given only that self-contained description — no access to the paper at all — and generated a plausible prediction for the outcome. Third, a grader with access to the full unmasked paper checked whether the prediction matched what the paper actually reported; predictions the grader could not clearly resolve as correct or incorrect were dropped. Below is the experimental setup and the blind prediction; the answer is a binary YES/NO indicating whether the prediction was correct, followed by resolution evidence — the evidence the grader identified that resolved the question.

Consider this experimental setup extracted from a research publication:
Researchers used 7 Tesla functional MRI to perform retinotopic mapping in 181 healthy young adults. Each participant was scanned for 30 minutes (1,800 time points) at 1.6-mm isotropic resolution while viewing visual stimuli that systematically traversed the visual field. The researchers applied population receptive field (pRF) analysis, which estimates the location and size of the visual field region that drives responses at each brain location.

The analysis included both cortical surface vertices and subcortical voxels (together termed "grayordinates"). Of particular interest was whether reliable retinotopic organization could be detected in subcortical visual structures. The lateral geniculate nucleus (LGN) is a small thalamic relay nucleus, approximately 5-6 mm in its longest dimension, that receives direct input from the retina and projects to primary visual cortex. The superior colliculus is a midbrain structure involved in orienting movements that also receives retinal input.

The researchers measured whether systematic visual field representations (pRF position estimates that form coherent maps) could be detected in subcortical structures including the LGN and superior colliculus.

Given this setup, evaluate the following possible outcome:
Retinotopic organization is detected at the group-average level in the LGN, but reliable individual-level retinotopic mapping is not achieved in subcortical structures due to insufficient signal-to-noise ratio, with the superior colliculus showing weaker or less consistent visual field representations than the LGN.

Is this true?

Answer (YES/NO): NO